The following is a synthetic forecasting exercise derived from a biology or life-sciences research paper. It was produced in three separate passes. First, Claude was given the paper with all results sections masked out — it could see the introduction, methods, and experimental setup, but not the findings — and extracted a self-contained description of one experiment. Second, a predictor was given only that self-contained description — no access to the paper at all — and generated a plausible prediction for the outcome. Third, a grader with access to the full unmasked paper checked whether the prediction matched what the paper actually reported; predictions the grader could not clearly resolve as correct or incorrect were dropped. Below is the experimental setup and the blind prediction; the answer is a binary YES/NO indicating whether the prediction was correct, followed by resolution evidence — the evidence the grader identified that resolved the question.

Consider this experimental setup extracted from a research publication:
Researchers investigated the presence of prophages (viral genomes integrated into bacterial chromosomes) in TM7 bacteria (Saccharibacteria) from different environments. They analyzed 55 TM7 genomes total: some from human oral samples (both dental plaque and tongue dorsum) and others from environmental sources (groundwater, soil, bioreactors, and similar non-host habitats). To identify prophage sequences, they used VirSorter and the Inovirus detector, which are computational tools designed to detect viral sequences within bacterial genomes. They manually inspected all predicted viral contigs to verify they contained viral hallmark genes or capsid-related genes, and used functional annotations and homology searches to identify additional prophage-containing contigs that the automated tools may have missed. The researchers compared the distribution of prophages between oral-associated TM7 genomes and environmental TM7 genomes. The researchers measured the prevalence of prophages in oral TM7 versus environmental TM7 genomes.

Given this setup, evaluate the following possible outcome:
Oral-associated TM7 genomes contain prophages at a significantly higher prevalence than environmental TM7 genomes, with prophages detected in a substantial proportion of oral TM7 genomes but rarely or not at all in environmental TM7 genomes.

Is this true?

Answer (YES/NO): YES